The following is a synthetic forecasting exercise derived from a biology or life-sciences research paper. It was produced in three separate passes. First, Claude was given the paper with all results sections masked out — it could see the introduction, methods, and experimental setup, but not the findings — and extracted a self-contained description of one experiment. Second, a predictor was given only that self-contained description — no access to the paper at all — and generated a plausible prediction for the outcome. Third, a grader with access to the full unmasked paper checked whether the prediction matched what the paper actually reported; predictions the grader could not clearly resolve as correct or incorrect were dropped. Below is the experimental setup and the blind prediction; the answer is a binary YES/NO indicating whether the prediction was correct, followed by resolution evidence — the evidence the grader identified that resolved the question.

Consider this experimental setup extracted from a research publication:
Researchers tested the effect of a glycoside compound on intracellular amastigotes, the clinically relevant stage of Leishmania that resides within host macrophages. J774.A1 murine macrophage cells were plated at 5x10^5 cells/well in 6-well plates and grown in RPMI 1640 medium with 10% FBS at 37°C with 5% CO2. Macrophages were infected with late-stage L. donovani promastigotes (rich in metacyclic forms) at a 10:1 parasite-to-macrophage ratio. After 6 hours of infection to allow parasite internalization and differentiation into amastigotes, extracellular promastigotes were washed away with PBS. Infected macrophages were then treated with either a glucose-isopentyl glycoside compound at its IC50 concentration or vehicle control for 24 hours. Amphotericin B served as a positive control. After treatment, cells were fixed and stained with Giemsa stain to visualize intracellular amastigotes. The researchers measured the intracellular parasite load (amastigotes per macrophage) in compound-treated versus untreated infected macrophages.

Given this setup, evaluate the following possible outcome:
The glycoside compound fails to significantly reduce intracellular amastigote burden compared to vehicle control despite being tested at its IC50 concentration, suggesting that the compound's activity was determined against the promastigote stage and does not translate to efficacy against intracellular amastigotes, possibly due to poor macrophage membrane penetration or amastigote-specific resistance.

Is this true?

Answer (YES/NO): YES